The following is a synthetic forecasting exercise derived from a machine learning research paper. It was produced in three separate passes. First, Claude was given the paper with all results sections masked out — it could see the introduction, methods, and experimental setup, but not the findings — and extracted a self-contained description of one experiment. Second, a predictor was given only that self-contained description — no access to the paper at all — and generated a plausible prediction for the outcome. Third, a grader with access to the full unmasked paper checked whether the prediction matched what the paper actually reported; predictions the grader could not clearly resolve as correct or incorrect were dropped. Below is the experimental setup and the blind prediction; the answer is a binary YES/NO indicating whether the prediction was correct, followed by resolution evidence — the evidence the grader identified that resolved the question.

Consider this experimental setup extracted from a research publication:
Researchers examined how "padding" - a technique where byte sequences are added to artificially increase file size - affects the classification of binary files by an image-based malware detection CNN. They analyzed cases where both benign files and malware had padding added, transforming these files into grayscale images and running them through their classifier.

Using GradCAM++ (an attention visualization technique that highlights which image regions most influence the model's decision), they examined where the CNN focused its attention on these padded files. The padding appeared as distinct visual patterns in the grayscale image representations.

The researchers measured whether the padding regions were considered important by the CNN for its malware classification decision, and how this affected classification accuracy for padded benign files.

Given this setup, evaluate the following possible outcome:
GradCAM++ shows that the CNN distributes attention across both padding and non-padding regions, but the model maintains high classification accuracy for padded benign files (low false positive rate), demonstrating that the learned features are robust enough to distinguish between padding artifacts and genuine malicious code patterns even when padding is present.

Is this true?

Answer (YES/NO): NO